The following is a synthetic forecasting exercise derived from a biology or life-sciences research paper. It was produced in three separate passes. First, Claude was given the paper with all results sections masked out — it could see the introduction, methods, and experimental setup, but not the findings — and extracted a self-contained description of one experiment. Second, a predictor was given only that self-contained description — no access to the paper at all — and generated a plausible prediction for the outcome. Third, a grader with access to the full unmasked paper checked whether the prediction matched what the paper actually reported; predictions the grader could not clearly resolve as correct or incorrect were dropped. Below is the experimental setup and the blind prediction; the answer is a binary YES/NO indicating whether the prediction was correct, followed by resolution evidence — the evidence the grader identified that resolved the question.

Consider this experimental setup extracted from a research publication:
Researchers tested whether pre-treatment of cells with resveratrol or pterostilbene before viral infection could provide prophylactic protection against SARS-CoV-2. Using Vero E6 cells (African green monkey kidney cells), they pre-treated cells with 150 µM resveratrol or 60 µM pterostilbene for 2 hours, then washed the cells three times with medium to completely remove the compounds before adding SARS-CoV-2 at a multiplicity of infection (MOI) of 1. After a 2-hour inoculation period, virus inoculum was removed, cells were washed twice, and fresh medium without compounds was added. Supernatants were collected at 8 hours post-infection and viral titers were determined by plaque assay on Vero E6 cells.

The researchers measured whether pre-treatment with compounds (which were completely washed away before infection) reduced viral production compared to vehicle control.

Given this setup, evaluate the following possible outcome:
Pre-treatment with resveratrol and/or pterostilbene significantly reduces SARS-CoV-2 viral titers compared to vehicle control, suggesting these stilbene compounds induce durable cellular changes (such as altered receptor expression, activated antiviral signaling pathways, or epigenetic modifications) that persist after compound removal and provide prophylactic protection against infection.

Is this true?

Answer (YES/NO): NO